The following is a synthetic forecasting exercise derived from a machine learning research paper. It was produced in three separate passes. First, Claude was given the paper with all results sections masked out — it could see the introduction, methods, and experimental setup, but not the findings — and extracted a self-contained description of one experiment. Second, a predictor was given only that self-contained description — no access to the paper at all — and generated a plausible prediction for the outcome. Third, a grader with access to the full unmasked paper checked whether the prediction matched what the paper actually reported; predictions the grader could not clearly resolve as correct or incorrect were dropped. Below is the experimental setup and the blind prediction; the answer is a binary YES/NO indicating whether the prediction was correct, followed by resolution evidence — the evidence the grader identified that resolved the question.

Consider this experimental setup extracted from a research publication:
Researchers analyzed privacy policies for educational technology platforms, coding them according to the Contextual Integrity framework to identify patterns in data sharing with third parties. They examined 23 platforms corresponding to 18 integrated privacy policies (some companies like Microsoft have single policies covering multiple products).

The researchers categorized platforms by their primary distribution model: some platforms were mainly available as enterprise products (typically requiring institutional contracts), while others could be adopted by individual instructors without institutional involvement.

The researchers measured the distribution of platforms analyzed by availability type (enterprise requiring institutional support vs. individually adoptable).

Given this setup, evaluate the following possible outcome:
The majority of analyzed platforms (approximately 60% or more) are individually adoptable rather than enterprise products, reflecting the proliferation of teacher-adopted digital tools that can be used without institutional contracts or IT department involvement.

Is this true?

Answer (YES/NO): NO